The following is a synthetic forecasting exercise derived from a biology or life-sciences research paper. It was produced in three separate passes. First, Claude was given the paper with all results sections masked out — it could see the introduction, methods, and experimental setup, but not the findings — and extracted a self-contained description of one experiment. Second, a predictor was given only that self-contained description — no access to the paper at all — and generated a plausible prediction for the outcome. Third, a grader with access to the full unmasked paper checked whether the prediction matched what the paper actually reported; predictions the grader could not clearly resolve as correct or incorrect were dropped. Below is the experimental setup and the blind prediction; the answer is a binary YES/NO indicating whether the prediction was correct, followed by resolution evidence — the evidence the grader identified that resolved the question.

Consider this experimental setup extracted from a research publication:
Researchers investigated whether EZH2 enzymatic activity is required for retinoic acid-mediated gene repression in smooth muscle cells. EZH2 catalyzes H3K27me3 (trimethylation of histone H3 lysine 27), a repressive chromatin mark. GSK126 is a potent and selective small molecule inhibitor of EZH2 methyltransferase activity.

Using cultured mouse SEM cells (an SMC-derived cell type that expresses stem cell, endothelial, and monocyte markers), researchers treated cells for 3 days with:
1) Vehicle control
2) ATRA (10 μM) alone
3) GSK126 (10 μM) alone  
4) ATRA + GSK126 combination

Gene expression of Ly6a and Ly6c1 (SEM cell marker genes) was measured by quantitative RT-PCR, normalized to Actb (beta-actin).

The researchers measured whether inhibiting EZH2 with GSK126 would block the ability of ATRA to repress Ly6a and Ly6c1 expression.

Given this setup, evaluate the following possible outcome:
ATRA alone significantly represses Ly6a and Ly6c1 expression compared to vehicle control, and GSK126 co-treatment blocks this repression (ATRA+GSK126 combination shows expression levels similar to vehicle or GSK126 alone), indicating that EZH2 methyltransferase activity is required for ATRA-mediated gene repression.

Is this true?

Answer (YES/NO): NO